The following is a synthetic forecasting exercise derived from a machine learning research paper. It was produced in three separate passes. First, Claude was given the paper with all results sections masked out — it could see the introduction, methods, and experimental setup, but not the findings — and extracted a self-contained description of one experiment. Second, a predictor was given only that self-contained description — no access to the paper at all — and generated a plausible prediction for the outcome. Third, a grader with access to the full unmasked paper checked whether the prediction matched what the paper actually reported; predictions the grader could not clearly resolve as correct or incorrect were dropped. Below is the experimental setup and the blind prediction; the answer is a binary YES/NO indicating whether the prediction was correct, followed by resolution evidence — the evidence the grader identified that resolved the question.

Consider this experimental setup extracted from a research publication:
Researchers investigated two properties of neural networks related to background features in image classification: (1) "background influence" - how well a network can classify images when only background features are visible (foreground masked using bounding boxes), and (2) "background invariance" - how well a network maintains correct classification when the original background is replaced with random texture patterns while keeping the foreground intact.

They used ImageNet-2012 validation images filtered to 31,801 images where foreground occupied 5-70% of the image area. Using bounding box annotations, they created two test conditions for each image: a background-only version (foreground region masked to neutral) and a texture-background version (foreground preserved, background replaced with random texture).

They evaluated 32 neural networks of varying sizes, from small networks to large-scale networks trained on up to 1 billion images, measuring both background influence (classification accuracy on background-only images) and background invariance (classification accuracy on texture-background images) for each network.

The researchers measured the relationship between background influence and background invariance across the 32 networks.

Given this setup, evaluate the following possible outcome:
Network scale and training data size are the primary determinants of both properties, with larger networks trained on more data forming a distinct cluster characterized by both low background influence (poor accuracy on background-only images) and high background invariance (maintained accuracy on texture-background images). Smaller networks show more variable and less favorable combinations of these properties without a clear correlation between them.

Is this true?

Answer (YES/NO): NO